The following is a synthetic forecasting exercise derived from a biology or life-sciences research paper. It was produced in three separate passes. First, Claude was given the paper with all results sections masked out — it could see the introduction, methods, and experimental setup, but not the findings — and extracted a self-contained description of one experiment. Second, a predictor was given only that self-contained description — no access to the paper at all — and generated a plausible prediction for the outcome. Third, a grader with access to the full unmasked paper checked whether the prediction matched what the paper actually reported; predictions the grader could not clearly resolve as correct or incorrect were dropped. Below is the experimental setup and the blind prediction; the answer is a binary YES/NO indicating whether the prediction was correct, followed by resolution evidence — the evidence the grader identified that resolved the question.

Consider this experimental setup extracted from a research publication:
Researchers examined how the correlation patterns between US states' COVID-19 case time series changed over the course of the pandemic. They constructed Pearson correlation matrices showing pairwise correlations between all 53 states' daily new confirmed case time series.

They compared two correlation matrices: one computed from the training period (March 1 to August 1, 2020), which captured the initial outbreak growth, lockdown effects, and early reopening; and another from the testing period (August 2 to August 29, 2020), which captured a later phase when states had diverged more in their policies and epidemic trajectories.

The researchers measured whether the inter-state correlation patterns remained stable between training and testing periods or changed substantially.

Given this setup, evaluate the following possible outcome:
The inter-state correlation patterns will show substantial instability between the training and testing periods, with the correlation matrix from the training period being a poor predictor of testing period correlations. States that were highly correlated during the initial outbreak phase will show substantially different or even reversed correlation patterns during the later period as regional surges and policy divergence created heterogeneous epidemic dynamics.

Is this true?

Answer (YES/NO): YES